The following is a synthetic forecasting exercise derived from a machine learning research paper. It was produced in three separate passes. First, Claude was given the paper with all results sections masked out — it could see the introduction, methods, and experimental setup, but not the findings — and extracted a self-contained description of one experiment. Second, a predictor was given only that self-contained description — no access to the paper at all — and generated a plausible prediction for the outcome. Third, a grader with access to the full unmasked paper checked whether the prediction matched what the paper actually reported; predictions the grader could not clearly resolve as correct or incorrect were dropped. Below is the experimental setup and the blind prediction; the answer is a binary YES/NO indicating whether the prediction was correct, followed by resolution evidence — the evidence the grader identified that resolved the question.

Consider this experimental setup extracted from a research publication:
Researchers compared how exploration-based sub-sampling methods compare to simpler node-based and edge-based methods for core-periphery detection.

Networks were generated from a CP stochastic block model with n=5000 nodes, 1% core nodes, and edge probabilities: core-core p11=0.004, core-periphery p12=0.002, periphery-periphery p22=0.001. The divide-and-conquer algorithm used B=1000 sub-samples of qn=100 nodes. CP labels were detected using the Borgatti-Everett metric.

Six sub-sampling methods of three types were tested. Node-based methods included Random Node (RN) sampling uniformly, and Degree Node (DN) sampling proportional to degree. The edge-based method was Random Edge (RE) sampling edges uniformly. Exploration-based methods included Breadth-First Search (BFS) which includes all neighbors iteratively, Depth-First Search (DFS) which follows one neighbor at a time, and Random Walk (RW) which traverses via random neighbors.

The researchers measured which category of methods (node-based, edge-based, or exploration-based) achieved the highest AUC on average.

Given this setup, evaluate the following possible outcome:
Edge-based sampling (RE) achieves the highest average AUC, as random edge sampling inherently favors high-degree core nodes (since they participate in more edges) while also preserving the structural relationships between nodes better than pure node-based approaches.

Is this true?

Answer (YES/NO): YES